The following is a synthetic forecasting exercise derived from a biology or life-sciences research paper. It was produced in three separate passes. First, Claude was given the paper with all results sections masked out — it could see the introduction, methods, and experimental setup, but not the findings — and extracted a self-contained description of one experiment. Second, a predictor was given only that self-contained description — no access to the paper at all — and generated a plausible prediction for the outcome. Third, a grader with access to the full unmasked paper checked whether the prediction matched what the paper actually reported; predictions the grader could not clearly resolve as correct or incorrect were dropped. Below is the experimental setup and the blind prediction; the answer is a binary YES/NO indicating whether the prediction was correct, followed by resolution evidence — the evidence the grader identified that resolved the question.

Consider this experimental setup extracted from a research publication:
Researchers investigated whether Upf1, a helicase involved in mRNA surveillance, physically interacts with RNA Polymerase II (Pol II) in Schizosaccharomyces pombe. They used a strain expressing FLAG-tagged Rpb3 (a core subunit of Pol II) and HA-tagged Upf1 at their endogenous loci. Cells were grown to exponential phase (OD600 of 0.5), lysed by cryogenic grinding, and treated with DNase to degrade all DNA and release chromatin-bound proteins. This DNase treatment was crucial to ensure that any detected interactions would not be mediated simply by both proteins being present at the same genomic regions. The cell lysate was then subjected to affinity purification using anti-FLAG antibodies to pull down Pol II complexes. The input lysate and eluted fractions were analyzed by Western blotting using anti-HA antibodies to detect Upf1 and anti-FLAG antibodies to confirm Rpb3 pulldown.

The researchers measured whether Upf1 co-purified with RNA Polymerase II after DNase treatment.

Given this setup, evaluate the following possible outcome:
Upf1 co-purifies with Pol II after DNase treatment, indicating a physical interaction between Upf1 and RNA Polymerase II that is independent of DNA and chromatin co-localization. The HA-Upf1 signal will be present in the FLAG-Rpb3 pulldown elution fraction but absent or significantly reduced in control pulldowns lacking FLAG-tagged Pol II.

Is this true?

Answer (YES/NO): NO